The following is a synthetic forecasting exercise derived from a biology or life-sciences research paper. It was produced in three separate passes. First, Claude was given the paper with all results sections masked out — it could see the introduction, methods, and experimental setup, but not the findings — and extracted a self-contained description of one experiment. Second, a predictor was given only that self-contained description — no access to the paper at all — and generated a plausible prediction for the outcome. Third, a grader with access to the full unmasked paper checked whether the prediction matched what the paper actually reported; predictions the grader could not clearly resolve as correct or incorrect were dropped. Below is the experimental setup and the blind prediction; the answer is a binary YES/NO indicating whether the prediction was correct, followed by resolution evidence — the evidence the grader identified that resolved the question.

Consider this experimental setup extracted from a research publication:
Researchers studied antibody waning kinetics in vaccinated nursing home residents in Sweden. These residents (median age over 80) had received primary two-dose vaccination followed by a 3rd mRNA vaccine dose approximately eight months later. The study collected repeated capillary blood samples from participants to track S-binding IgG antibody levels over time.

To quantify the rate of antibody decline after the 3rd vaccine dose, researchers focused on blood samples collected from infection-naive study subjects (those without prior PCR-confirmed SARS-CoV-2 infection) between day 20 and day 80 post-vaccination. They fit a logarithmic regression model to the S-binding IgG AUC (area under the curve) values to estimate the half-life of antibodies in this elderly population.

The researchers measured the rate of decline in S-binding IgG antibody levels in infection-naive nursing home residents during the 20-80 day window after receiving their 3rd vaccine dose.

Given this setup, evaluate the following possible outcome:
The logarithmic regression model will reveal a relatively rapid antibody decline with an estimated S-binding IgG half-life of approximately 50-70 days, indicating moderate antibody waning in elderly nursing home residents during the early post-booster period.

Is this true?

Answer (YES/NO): NO